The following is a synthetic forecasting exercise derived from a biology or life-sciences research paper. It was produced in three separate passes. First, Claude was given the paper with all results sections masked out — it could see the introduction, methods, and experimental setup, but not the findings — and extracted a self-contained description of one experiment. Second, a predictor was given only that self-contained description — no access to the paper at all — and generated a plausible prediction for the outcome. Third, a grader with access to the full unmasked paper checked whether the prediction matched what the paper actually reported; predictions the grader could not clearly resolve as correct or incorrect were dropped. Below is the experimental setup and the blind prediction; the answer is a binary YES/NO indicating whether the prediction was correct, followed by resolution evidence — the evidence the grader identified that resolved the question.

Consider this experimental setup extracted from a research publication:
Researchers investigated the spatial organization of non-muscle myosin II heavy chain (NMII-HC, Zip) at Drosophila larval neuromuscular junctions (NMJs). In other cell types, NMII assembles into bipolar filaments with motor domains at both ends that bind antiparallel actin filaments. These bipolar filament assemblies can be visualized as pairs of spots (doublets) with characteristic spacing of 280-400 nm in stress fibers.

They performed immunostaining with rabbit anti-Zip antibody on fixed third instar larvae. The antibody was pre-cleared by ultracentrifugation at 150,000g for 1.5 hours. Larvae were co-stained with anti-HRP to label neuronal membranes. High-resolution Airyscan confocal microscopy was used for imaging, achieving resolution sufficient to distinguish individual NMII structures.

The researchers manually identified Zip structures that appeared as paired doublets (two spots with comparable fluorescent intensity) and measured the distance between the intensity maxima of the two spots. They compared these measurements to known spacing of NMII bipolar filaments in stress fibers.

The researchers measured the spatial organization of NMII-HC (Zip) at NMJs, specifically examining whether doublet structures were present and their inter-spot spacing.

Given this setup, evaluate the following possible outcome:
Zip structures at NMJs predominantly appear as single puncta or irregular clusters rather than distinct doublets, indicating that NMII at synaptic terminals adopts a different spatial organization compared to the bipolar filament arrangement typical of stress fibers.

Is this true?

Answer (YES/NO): NO